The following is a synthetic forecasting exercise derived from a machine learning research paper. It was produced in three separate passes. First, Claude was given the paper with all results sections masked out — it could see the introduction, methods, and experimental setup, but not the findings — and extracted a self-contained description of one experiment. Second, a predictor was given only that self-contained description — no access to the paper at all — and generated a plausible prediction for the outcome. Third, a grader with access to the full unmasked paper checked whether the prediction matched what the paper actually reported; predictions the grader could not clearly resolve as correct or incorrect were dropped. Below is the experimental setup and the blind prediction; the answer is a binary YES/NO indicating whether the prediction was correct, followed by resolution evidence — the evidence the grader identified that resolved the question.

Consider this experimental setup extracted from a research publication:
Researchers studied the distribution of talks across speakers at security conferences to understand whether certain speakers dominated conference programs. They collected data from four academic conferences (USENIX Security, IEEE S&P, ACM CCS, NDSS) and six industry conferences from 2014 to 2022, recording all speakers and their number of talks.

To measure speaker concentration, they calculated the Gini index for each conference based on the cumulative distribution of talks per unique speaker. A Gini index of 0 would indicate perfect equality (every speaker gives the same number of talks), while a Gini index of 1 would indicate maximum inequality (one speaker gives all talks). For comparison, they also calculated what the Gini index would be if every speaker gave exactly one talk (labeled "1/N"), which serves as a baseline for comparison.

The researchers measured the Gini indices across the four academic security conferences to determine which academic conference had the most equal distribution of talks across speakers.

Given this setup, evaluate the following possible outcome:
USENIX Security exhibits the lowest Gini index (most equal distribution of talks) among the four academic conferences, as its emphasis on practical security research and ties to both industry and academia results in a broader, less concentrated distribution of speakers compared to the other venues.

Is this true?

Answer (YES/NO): NO